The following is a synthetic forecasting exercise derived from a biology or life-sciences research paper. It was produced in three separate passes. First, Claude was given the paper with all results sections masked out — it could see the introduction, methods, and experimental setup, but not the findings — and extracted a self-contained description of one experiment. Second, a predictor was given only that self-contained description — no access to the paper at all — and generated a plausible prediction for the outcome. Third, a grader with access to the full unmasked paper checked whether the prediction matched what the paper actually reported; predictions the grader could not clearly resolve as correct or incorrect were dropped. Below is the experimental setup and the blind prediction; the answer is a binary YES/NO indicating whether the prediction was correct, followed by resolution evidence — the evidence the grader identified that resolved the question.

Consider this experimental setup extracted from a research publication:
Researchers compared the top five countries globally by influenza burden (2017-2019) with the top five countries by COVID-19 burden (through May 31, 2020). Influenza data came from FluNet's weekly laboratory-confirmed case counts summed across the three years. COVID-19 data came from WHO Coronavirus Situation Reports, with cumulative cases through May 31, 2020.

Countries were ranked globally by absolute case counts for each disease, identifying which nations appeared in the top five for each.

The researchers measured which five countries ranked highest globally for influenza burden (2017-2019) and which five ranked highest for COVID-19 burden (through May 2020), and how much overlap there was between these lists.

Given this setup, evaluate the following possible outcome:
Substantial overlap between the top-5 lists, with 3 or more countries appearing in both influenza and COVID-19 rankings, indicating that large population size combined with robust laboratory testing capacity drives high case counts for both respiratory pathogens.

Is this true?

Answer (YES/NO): NO